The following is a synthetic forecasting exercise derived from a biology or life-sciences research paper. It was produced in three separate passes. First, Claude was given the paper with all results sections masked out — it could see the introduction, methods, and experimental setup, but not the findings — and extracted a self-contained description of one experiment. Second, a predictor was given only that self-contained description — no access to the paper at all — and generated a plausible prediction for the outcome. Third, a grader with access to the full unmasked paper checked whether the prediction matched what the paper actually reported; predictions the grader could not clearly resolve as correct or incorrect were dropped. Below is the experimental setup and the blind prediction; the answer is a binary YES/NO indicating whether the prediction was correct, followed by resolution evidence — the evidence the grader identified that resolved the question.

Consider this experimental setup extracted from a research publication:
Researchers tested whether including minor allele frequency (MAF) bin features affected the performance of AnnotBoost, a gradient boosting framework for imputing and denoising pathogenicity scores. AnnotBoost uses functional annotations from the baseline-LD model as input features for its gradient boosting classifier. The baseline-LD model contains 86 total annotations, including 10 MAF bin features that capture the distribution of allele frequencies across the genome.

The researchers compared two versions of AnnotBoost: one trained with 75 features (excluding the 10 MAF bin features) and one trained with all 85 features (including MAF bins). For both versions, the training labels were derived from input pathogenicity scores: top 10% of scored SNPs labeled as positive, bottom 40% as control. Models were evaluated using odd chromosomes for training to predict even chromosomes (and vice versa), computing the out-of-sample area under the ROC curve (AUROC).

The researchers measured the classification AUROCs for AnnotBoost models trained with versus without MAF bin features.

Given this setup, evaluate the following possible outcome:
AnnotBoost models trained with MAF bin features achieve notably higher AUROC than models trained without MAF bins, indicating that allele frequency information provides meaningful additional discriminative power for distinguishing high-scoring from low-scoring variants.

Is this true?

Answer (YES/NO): NO